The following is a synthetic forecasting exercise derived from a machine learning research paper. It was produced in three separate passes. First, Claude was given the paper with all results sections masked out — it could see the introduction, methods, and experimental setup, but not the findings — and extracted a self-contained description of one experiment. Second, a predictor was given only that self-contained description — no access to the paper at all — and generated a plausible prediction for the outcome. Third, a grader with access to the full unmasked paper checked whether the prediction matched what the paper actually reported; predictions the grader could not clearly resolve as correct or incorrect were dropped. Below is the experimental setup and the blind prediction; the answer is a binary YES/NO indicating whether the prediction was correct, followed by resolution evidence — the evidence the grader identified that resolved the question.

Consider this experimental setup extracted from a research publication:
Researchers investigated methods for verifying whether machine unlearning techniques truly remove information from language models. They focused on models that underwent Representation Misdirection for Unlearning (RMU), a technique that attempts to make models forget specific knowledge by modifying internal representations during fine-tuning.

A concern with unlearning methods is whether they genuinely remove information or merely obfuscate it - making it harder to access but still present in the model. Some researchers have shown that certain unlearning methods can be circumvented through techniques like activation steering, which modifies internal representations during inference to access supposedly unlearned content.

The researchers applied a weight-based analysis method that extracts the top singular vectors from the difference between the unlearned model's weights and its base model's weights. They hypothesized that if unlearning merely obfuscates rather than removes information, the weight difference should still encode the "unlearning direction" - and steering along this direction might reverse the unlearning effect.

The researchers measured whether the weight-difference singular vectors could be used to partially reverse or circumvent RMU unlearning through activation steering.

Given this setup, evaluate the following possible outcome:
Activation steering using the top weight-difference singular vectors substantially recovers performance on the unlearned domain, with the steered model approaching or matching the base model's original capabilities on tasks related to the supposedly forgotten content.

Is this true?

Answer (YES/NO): YES